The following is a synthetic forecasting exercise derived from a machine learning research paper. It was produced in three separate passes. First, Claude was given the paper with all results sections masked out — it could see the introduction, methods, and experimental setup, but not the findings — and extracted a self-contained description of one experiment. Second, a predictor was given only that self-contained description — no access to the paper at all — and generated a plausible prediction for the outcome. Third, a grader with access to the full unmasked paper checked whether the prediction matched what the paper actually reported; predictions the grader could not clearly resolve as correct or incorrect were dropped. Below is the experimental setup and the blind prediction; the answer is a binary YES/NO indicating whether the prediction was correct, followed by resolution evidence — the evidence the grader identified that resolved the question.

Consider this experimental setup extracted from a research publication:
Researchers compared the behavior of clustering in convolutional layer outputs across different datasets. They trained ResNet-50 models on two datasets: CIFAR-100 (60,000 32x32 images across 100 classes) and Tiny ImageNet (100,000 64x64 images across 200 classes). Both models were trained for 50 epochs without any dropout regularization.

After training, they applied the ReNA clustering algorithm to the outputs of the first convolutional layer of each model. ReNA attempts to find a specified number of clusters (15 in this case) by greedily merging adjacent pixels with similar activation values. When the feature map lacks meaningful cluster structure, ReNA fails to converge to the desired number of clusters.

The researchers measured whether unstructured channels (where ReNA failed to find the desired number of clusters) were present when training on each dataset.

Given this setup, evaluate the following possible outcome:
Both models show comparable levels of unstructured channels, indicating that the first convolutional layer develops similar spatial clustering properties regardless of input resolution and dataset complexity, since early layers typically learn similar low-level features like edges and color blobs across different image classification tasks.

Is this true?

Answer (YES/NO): NO